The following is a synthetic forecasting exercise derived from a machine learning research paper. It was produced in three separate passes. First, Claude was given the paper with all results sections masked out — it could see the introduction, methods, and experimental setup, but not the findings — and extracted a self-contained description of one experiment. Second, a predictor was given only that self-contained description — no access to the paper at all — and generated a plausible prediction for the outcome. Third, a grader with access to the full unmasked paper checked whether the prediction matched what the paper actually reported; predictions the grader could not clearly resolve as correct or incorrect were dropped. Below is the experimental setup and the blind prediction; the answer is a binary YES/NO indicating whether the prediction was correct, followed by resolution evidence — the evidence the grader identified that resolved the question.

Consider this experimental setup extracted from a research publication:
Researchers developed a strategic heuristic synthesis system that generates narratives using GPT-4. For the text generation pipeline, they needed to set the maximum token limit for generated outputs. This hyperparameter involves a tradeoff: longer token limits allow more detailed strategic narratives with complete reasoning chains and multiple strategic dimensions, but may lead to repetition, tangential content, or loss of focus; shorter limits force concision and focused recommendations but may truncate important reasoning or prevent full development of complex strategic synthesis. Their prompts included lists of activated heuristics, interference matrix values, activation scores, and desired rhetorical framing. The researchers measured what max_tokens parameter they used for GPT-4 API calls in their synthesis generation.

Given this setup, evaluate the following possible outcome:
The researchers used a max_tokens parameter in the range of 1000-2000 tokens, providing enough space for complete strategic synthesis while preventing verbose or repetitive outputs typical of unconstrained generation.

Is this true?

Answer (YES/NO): NO